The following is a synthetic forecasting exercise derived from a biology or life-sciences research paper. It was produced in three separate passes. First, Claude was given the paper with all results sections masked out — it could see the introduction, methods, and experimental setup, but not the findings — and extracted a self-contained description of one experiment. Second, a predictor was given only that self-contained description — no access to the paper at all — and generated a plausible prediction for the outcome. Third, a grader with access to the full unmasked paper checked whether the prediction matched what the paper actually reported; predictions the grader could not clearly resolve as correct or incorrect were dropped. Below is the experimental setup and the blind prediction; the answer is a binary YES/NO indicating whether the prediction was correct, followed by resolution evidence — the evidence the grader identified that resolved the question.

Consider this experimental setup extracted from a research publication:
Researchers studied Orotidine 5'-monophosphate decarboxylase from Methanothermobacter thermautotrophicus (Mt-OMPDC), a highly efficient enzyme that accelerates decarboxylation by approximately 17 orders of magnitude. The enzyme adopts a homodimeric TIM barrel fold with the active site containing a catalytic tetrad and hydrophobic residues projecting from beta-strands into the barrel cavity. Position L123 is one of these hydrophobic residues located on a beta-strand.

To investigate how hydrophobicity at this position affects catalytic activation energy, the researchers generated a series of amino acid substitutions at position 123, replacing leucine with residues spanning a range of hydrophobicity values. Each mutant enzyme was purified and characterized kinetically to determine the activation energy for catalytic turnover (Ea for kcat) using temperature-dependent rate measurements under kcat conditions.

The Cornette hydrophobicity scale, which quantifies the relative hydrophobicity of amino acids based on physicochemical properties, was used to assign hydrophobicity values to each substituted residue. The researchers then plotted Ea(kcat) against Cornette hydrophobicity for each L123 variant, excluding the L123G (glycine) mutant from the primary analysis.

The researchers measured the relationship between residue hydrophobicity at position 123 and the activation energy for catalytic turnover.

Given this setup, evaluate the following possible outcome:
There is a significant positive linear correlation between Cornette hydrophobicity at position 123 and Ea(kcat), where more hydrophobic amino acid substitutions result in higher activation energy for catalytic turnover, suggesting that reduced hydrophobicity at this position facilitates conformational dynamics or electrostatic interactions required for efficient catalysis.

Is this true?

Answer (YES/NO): NO